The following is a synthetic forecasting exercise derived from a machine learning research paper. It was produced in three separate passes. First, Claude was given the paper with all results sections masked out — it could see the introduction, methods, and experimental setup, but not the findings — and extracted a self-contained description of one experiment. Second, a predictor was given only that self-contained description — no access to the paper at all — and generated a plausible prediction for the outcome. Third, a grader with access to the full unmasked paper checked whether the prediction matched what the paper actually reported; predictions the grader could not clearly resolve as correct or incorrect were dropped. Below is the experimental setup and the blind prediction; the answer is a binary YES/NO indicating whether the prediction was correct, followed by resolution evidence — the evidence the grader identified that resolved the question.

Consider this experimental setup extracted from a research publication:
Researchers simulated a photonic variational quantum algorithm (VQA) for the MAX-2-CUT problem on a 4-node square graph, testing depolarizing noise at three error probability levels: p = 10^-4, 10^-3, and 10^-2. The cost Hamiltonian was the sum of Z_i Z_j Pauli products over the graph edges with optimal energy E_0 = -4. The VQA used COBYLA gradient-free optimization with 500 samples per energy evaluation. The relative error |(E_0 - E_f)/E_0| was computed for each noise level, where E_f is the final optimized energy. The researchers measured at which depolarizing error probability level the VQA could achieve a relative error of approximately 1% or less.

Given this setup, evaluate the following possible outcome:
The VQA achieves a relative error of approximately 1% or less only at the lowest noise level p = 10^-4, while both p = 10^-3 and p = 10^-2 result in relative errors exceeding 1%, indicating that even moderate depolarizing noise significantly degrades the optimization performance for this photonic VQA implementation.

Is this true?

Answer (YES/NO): YES